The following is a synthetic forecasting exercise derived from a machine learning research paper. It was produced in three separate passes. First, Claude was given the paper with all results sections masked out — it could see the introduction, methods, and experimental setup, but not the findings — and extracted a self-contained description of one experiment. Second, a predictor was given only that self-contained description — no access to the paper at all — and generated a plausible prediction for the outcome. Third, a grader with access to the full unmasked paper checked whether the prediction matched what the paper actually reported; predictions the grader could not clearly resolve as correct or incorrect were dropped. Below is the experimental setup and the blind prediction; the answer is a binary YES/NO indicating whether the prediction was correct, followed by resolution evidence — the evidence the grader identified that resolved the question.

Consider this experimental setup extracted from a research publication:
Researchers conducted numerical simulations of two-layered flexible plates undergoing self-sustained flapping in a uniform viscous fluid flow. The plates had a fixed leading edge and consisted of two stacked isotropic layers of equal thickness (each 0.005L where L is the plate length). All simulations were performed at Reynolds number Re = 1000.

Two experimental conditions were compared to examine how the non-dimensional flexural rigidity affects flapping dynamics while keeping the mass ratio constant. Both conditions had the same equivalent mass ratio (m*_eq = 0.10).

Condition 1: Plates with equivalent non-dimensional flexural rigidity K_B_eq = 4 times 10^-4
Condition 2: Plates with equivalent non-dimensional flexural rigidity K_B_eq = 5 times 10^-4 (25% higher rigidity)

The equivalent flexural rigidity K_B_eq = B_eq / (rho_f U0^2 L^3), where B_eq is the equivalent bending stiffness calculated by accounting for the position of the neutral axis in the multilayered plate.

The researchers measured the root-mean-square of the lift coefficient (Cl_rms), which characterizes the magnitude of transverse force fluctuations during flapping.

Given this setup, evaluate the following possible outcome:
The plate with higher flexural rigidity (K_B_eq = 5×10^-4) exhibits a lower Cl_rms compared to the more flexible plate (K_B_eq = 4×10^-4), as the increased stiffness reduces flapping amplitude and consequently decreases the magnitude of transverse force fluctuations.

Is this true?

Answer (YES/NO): YES